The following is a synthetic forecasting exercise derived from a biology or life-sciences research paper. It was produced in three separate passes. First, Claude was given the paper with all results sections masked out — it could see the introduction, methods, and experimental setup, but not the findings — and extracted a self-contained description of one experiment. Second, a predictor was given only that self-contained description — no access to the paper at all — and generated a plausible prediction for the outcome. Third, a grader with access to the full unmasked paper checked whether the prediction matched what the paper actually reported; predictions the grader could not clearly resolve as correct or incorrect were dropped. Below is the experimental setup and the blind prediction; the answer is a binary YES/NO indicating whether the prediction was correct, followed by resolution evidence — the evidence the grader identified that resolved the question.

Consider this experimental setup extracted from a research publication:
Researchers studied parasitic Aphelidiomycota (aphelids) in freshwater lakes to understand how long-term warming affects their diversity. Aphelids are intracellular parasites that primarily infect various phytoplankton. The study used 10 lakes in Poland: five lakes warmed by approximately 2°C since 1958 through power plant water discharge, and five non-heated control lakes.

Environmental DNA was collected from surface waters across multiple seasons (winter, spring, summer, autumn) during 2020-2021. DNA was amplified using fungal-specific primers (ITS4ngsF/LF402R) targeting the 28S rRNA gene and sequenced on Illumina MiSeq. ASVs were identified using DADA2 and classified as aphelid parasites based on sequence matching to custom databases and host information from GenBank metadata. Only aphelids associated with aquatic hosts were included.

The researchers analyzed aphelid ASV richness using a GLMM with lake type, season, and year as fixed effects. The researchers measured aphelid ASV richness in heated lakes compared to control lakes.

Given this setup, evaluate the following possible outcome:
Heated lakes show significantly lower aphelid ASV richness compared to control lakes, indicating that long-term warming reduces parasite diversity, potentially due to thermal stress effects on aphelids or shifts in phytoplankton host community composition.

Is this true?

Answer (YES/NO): NO